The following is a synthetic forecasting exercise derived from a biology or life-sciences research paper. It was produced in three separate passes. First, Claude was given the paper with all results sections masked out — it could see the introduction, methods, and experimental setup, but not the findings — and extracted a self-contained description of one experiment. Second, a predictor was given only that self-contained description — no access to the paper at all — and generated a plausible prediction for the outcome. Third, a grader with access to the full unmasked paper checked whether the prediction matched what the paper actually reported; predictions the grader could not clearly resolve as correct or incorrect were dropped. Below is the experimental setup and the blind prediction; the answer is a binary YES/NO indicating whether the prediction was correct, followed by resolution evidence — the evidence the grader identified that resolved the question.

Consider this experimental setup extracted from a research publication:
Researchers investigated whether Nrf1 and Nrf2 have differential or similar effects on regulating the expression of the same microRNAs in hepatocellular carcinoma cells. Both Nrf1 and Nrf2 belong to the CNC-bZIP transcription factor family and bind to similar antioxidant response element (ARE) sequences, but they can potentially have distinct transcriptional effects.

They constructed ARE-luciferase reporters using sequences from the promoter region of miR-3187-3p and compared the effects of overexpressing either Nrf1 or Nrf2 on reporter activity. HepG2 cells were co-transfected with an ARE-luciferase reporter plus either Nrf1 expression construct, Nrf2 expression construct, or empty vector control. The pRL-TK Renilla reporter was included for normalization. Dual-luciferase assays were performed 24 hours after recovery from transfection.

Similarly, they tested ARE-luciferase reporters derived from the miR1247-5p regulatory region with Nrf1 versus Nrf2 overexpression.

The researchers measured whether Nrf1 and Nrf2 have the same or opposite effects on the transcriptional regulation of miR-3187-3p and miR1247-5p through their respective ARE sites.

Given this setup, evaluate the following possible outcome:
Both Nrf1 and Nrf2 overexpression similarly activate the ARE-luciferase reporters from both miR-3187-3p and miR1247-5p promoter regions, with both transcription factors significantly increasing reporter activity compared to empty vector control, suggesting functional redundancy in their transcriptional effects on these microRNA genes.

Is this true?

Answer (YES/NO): NO